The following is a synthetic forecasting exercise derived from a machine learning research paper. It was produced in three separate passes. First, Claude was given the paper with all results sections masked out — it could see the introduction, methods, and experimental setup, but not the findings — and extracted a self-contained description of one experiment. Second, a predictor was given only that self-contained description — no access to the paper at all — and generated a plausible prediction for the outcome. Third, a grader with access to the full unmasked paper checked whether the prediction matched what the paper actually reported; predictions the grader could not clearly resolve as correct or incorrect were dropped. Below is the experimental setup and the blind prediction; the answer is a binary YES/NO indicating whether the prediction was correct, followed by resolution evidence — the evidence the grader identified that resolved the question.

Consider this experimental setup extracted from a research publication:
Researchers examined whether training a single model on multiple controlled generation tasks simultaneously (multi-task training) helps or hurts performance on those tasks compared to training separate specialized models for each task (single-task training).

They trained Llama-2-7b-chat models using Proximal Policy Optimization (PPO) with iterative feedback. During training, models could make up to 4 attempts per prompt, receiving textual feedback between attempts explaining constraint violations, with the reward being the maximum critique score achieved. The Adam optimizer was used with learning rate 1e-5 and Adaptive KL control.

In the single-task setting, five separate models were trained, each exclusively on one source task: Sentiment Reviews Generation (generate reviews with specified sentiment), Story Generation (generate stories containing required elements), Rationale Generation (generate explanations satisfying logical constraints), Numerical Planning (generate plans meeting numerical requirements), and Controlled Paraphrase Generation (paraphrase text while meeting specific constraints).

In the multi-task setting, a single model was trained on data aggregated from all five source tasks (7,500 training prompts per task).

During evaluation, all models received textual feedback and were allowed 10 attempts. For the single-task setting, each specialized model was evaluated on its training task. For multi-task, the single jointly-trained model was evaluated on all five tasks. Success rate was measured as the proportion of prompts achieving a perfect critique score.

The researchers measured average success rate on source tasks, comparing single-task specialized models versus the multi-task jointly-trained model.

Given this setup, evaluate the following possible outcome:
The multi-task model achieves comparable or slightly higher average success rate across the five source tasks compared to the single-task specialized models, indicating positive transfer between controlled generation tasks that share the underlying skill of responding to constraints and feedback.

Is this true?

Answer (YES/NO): YES